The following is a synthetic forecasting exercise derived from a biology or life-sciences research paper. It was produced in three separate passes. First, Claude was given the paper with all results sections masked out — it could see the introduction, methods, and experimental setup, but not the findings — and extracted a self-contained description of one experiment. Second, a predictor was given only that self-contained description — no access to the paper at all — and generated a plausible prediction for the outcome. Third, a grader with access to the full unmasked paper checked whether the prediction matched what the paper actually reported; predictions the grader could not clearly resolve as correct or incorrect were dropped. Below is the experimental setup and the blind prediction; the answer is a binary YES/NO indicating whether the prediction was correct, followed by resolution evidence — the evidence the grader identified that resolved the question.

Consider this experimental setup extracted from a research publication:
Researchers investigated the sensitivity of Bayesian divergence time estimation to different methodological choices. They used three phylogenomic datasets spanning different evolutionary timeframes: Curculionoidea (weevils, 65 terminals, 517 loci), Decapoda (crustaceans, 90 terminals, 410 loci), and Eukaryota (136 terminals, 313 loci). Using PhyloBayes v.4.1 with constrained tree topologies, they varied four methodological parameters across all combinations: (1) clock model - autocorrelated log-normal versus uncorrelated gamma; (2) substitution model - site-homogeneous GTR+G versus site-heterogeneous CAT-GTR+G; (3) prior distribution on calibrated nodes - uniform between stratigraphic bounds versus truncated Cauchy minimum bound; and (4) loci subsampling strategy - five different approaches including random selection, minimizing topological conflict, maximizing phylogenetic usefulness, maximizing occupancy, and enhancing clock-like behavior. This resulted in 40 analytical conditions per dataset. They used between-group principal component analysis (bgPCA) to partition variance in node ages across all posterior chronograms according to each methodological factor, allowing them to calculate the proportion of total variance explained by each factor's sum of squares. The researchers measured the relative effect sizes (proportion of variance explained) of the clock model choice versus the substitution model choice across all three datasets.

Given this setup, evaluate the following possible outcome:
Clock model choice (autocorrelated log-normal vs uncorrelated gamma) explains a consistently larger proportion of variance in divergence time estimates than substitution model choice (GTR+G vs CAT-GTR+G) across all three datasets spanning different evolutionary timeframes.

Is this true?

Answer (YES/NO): YES